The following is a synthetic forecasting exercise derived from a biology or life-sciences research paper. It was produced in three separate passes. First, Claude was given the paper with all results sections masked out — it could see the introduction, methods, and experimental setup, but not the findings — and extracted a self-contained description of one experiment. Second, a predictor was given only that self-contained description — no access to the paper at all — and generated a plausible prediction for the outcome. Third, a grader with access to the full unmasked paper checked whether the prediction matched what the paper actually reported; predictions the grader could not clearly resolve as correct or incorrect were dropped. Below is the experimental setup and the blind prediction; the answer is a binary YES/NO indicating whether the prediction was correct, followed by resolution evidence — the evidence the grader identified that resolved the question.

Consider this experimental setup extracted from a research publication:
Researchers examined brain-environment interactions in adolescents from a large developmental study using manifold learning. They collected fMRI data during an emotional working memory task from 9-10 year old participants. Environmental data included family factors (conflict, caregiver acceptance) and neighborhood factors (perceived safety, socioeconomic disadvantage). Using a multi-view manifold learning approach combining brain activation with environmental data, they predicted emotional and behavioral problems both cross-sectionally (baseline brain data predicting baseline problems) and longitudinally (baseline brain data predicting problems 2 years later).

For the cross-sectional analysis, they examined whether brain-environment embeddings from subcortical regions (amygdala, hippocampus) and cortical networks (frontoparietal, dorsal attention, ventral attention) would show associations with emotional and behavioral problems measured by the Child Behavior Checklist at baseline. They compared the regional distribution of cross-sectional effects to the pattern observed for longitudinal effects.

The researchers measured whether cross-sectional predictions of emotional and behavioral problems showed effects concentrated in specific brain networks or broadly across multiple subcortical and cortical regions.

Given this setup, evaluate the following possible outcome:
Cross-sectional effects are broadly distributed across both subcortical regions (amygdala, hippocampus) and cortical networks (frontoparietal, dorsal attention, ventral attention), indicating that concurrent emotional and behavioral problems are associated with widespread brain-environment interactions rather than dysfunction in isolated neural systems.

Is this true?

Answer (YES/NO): YES